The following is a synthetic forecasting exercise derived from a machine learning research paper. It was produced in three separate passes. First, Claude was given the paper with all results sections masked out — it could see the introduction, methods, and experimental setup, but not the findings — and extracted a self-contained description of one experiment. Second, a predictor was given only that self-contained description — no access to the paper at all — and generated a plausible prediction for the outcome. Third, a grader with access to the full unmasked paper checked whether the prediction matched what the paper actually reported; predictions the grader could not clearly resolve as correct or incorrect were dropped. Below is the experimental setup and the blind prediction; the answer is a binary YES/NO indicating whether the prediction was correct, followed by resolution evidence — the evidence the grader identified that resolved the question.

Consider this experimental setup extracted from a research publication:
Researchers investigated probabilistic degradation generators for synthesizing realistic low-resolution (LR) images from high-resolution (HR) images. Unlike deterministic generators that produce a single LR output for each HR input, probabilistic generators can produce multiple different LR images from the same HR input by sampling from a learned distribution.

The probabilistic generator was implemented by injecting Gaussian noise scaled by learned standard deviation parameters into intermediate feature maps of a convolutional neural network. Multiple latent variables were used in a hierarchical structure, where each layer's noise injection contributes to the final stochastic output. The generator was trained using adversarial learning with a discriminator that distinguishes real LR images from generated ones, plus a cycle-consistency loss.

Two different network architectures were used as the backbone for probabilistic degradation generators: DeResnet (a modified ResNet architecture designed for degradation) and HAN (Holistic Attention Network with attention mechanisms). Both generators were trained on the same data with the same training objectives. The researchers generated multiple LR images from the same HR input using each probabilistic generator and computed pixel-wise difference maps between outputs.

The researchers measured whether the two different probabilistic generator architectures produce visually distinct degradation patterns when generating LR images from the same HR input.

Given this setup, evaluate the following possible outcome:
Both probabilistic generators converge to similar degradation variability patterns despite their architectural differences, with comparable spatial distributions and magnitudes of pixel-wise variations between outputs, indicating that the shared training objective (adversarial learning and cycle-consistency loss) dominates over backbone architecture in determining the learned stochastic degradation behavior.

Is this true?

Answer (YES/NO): NO